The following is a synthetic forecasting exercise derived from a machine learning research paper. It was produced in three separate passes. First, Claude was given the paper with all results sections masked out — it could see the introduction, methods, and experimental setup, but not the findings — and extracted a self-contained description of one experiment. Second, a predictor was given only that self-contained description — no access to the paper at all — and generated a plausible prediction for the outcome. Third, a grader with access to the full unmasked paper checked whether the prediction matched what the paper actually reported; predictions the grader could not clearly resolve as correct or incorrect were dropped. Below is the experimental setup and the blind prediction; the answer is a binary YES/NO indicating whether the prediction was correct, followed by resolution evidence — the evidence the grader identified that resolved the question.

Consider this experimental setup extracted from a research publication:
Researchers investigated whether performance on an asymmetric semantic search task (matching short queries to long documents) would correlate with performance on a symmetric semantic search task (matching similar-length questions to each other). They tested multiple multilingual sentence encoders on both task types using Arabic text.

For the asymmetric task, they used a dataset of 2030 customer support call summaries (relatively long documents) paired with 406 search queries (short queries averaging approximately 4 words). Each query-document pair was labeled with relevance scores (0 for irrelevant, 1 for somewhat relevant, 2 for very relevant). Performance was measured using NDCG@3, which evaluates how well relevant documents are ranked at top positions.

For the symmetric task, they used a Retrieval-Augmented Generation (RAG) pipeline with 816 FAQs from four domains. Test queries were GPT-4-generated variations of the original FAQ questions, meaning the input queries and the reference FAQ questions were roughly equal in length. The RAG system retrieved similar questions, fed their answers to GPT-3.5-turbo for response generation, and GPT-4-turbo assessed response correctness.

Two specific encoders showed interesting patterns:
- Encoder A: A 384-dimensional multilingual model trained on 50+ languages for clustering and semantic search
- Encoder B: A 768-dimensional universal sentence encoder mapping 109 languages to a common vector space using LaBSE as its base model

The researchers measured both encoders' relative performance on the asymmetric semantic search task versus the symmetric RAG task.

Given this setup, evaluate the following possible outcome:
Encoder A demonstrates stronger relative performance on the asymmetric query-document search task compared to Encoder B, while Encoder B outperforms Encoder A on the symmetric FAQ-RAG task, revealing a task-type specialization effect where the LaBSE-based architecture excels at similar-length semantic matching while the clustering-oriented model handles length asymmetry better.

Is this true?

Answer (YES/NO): YES